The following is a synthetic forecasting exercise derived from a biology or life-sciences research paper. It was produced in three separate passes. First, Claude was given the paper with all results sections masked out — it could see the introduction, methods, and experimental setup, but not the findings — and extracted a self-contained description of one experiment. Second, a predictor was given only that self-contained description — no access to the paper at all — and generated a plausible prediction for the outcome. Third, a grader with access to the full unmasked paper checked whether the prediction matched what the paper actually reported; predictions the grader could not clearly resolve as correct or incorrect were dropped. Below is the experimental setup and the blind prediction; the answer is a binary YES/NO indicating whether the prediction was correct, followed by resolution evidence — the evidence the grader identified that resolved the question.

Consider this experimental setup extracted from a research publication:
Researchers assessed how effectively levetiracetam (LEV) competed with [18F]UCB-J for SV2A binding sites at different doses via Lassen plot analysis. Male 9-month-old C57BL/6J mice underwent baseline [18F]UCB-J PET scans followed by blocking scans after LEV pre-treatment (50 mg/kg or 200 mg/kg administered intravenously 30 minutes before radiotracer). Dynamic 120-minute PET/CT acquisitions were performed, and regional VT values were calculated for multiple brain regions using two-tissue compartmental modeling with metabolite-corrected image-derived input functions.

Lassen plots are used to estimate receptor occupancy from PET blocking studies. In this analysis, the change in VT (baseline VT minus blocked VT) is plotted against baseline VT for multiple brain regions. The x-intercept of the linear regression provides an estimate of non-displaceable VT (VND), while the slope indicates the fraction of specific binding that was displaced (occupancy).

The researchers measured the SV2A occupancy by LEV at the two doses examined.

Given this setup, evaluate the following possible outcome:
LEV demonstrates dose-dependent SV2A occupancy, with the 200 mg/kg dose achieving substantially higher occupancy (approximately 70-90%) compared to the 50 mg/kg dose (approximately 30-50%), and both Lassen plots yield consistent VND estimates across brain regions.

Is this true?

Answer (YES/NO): NO